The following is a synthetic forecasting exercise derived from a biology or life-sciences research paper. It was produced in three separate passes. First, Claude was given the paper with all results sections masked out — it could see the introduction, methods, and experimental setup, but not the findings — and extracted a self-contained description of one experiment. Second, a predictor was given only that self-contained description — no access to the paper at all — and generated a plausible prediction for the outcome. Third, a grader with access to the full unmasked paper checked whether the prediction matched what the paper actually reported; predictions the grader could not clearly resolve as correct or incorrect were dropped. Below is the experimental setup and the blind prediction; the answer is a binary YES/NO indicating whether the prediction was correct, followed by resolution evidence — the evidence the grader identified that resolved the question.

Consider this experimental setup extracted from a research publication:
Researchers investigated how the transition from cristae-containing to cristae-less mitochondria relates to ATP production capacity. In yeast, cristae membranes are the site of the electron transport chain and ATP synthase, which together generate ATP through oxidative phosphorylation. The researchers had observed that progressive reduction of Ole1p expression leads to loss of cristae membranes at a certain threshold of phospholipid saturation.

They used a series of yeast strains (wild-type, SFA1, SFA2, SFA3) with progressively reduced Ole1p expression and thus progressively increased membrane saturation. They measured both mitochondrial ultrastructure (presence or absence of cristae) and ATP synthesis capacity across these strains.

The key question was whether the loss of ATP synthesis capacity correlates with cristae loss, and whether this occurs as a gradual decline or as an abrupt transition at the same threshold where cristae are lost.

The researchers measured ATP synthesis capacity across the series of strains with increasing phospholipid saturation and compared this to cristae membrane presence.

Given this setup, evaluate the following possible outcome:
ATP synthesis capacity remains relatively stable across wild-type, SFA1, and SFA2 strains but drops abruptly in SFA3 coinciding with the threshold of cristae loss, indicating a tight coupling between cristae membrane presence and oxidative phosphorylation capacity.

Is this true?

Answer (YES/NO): YES